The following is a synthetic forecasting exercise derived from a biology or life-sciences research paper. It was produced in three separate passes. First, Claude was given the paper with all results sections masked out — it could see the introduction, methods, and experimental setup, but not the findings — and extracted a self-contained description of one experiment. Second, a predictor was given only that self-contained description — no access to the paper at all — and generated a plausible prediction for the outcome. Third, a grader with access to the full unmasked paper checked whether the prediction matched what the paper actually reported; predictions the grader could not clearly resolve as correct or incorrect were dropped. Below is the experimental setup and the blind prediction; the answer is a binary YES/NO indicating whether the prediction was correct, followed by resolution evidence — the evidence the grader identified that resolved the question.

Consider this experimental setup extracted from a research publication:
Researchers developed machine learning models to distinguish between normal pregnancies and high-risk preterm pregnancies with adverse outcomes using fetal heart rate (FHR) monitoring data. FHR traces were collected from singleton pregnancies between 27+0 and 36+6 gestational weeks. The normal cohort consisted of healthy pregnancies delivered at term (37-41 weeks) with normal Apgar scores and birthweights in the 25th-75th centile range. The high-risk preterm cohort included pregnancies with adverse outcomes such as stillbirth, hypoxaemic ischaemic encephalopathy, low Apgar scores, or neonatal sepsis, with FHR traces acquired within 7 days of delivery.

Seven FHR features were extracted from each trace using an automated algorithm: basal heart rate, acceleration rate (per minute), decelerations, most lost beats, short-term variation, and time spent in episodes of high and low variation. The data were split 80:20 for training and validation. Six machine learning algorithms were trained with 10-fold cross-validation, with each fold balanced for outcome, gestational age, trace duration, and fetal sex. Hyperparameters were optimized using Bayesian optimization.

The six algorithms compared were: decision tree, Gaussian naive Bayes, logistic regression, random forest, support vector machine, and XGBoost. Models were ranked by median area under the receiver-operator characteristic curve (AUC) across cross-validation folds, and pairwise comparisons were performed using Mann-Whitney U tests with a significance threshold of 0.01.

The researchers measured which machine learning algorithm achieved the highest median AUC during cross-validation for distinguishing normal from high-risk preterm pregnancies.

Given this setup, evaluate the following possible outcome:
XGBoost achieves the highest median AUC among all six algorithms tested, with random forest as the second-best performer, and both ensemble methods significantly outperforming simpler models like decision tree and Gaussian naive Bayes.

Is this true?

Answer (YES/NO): NO